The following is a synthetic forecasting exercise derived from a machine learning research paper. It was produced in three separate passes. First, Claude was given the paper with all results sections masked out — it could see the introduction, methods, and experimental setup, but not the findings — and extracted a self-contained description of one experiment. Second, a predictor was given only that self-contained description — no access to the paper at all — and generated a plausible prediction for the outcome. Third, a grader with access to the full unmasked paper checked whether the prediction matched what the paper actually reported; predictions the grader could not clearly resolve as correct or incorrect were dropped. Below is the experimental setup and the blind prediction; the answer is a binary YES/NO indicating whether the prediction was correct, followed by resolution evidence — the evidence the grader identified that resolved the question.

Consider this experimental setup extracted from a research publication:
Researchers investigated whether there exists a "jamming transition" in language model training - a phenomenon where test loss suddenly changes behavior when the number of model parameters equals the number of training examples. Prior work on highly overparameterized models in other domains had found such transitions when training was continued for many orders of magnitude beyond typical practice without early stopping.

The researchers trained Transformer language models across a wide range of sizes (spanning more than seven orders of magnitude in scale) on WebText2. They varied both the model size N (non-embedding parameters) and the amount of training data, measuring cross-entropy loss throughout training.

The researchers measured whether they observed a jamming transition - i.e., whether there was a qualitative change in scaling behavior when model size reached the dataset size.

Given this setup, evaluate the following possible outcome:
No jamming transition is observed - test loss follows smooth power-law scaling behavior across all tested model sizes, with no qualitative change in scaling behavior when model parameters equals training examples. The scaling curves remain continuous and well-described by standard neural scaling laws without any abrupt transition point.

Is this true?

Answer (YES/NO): YES